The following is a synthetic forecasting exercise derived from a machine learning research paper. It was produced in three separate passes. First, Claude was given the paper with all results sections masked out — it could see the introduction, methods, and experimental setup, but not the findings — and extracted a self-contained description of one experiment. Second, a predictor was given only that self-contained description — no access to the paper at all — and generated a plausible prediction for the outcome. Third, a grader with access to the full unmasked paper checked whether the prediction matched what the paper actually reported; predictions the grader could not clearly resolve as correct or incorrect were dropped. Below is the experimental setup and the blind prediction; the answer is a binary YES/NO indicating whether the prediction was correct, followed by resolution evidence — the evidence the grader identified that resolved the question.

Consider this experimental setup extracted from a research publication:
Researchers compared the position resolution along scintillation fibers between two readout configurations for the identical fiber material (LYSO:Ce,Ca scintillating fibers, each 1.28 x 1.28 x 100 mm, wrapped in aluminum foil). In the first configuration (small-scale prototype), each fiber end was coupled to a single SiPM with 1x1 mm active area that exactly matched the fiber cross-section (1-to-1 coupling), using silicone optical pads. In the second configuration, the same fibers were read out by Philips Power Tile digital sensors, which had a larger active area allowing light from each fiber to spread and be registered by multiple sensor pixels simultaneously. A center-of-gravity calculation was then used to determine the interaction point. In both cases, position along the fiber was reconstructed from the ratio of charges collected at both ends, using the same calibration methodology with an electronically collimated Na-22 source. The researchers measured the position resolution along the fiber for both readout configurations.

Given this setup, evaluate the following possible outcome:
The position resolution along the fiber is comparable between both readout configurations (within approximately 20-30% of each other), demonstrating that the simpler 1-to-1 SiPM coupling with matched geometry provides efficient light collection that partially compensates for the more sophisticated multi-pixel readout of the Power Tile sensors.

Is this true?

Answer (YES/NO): NO